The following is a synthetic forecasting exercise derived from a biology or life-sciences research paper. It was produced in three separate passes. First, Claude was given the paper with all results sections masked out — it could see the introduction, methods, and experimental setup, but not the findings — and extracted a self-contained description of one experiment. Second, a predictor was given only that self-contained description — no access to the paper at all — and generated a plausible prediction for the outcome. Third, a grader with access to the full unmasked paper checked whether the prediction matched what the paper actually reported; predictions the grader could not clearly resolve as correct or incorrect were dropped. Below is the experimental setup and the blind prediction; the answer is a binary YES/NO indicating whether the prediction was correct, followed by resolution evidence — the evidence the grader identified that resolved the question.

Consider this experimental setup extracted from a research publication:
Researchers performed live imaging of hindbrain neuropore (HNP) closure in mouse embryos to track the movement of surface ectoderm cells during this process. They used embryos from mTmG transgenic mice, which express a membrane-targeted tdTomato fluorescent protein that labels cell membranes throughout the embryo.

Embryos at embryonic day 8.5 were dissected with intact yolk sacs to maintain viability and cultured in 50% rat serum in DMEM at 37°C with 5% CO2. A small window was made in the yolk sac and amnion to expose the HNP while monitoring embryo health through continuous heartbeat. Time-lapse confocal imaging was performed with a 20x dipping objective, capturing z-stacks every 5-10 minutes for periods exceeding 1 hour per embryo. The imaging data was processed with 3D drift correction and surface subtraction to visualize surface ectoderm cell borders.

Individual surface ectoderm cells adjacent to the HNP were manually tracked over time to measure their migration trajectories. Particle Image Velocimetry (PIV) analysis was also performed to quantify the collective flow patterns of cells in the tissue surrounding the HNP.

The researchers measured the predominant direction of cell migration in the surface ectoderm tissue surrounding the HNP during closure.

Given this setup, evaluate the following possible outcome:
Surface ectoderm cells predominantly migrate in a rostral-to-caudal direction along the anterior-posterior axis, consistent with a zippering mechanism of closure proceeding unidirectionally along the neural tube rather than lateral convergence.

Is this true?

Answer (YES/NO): NO